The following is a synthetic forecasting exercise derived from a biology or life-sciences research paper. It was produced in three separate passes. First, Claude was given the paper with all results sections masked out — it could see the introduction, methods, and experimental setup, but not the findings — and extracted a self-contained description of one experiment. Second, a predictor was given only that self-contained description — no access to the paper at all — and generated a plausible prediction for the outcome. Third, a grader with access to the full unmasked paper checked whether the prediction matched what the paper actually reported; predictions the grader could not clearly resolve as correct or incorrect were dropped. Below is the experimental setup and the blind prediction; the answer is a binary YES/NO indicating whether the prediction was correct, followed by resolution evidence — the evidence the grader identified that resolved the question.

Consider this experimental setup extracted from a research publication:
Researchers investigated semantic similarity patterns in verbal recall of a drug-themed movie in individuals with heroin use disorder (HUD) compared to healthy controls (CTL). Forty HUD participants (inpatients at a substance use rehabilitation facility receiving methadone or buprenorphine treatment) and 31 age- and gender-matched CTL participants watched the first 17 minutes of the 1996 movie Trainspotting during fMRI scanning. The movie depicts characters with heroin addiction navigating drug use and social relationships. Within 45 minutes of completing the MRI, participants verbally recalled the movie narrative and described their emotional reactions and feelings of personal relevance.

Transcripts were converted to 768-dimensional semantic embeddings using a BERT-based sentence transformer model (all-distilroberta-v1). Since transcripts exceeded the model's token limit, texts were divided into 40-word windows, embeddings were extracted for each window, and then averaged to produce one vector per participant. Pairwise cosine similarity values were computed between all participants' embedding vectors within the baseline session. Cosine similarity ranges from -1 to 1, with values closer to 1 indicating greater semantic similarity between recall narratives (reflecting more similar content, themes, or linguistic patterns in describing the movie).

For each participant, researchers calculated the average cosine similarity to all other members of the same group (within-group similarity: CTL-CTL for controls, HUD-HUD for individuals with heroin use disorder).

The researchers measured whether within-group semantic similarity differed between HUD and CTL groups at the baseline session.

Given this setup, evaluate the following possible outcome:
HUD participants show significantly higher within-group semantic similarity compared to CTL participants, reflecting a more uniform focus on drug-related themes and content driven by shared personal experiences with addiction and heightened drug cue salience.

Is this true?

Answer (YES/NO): NO